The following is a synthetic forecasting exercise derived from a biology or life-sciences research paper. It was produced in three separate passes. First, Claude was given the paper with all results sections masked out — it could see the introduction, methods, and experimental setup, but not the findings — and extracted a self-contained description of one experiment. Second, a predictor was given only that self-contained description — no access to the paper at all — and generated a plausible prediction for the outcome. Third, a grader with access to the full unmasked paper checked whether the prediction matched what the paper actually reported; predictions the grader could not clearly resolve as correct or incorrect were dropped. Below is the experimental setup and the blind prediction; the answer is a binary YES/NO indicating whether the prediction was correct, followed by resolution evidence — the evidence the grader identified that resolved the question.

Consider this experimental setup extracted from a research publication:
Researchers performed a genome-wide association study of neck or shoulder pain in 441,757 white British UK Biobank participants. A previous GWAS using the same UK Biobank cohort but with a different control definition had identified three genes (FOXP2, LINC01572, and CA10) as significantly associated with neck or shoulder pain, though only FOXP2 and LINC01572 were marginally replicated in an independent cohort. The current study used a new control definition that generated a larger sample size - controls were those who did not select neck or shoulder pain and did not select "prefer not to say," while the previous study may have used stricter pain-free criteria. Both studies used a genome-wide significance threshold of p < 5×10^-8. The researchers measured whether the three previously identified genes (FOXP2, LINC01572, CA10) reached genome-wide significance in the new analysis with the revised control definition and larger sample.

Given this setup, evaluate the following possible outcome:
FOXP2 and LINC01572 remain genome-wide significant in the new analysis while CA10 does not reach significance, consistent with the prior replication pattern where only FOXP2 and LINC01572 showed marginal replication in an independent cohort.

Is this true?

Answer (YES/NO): NO